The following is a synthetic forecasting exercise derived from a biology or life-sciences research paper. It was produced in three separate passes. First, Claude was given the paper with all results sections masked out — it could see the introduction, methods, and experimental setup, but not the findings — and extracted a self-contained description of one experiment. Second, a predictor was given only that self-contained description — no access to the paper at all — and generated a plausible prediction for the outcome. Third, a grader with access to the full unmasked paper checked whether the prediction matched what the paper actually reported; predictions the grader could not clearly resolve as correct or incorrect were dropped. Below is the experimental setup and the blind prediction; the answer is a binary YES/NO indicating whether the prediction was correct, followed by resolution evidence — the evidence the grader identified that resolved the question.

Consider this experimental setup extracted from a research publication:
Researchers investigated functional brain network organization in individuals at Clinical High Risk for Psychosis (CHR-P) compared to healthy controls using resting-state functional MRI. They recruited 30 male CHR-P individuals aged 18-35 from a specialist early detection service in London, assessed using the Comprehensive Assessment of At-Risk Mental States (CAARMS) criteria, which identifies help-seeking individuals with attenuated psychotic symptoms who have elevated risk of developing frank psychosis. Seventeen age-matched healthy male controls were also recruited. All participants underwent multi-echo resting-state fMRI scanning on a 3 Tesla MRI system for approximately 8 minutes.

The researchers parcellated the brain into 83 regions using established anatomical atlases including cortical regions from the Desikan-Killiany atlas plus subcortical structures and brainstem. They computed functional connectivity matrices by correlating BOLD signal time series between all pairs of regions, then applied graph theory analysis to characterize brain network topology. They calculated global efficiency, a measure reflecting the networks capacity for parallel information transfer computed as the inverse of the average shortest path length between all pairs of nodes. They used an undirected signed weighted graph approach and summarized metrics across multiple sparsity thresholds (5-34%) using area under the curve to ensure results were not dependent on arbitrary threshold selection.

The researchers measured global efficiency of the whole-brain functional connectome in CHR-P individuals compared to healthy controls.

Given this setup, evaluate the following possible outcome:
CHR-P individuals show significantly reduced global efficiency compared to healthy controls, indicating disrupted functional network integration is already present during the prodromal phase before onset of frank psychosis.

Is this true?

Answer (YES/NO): NO